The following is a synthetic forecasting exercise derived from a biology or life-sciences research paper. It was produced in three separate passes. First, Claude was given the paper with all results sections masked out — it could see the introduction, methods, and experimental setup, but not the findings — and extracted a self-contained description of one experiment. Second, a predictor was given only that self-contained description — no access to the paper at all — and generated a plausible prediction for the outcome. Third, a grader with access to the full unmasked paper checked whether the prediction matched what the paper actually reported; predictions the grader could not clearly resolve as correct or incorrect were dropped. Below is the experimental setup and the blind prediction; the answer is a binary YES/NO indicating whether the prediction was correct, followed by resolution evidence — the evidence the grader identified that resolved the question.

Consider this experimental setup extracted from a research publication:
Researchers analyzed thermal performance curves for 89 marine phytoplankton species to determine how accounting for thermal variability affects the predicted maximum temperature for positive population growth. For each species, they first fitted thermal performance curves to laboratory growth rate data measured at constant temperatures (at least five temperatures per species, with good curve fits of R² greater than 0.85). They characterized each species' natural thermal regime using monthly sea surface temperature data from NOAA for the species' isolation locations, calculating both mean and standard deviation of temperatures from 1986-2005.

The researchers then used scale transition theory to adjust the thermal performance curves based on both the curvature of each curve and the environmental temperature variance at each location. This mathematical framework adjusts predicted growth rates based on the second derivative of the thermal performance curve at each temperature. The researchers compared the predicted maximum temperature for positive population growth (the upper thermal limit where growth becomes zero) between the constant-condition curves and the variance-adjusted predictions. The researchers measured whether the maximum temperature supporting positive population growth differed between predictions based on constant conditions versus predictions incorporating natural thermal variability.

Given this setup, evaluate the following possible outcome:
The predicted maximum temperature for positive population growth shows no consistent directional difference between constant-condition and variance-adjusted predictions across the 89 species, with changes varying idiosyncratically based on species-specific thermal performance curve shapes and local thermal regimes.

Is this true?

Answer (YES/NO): NO